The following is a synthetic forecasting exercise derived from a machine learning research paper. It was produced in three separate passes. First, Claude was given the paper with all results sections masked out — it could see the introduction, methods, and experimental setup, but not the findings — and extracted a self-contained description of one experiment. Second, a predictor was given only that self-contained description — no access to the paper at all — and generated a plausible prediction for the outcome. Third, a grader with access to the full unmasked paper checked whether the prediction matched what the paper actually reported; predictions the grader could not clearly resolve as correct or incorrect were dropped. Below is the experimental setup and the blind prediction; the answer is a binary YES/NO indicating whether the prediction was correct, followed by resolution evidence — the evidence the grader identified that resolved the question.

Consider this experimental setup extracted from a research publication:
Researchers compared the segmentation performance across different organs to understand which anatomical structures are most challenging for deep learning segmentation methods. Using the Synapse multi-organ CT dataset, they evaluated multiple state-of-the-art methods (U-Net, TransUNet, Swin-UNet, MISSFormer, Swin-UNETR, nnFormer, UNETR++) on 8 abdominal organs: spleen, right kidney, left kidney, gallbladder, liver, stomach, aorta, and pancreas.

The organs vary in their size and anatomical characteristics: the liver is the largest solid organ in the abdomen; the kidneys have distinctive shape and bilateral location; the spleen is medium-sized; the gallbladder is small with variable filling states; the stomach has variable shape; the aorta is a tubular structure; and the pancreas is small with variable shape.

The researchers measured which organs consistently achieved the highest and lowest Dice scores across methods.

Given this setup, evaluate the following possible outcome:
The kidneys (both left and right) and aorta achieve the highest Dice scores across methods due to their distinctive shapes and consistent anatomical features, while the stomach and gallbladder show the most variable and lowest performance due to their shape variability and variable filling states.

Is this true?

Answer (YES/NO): NO